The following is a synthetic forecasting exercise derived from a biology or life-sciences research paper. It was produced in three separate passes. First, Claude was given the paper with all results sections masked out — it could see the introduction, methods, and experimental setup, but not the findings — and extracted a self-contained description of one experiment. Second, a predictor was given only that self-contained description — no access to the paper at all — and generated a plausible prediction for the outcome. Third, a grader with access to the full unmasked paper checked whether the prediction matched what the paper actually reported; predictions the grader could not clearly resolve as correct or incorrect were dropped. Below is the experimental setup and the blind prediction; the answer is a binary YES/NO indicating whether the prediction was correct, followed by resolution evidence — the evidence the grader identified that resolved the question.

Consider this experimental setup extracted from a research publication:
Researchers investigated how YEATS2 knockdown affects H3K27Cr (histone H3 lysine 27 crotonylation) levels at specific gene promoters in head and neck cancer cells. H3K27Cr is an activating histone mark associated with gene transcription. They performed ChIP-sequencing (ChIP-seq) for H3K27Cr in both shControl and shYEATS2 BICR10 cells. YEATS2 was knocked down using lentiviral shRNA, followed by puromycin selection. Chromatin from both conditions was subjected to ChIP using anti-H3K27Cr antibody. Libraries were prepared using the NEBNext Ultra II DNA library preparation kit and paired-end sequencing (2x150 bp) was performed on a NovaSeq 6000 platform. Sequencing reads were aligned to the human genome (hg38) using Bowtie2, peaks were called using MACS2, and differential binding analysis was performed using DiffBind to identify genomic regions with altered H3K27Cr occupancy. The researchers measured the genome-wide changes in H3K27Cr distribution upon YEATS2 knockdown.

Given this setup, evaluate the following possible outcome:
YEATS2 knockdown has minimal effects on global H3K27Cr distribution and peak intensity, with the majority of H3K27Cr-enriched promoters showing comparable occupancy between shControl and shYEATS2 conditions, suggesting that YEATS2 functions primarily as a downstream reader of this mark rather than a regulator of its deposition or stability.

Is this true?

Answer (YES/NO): NO